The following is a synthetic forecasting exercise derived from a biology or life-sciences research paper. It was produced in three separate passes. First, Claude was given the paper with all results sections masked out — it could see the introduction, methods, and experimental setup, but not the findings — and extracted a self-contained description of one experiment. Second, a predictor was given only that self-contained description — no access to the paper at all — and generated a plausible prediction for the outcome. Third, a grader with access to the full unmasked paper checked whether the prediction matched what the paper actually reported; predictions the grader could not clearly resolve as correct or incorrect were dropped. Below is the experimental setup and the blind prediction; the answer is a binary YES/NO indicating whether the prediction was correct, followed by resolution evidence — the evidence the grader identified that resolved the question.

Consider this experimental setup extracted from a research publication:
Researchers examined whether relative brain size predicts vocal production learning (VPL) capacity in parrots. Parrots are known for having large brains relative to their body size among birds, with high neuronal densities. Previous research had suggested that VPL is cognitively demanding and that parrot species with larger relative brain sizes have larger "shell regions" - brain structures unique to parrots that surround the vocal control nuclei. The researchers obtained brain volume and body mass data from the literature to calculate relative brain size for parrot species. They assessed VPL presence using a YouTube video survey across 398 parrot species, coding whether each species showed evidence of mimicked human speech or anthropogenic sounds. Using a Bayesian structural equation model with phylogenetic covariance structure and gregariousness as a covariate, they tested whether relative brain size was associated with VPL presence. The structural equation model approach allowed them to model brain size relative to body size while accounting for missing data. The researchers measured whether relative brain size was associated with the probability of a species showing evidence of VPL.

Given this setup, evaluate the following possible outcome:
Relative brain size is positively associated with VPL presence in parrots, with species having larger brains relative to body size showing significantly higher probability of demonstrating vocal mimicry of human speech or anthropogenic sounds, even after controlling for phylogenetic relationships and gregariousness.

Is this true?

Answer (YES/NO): NO